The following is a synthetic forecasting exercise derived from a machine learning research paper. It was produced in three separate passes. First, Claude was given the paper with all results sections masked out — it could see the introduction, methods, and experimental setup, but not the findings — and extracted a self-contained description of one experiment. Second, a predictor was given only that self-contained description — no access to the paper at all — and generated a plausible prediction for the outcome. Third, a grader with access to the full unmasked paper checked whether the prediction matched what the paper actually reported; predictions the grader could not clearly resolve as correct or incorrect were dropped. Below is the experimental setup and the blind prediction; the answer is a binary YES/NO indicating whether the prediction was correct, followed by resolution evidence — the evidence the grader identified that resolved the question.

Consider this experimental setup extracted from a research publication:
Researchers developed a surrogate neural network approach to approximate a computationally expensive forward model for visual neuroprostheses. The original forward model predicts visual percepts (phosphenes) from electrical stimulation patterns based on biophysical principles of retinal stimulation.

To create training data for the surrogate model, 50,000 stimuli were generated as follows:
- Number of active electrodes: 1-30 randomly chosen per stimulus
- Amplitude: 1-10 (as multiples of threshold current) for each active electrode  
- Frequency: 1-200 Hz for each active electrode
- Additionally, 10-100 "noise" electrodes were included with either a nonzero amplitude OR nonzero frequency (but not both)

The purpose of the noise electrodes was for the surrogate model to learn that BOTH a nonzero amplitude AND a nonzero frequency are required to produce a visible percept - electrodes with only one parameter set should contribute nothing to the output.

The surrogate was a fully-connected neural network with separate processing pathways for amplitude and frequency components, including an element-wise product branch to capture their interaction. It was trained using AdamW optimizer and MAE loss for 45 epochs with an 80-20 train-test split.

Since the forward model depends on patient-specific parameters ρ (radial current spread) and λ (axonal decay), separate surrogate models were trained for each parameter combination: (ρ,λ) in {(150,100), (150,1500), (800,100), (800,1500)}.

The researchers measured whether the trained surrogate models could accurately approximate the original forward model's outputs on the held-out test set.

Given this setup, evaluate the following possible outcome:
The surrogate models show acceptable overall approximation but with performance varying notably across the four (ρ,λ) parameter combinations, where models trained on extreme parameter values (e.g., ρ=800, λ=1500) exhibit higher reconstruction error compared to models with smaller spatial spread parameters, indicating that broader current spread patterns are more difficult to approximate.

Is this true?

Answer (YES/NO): NO